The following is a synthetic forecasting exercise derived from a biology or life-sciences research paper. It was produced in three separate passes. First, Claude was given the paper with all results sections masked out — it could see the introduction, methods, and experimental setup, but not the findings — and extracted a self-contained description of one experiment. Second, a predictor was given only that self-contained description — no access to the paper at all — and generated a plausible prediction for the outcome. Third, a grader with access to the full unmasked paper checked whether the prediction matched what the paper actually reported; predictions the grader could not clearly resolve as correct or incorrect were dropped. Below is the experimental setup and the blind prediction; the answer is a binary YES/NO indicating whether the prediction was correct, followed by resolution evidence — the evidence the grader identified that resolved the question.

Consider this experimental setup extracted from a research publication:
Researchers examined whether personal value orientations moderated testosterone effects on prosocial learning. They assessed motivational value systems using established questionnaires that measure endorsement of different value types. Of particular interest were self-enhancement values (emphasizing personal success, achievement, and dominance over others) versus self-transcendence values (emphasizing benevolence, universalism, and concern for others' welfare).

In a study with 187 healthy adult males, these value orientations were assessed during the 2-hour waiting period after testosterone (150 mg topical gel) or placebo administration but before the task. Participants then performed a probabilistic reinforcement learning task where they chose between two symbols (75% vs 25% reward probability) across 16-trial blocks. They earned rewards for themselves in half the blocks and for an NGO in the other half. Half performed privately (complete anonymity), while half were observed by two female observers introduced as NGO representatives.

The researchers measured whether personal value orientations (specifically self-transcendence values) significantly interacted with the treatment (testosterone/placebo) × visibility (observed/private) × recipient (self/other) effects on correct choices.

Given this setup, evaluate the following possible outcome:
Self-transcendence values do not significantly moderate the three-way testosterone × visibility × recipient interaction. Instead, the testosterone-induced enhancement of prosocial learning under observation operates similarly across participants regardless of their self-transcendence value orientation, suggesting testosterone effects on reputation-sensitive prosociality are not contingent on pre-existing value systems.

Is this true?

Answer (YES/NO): NO